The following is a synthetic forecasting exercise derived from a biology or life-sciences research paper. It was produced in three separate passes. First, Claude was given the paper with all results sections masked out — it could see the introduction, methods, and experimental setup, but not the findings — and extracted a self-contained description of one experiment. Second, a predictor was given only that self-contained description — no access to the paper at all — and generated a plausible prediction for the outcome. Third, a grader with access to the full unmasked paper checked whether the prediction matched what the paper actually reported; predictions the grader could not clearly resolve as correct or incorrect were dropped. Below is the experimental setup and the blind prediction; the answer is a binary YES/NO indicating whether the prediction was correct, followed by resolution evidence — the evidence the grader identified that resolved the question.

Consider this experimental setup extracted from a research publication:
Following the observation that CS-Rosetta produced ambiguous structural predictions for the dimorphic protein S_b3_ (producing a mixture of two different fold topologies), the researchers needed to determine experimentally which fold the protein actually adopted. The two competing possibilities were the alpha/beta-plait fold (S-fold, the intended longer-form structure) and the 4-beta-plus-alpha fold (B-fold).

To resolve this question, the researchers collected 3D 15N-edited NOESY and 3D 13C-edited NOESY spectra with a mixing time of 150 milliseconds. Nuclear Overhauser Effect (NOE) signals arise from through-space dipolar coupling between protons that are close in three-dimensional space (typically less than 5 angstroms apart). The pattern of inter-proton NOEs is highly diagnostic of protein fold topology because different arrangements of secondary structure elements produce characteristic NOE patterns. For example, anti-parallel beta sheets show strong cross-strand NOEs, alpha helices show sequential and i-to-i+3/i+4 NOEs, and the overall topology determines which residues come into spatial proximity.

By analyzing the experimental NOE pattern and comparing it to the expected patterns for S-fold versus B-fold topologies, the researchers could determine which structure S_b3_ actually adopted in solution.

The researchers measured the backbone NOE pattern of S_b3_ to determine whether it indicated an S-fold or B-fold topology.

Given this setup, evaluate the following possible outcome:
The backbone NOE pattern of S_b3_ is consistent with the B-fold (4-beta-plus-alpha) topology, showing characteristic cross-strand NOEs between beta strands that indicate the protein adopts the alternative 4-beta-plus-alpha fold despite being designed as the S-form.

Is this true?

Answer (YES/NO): NO